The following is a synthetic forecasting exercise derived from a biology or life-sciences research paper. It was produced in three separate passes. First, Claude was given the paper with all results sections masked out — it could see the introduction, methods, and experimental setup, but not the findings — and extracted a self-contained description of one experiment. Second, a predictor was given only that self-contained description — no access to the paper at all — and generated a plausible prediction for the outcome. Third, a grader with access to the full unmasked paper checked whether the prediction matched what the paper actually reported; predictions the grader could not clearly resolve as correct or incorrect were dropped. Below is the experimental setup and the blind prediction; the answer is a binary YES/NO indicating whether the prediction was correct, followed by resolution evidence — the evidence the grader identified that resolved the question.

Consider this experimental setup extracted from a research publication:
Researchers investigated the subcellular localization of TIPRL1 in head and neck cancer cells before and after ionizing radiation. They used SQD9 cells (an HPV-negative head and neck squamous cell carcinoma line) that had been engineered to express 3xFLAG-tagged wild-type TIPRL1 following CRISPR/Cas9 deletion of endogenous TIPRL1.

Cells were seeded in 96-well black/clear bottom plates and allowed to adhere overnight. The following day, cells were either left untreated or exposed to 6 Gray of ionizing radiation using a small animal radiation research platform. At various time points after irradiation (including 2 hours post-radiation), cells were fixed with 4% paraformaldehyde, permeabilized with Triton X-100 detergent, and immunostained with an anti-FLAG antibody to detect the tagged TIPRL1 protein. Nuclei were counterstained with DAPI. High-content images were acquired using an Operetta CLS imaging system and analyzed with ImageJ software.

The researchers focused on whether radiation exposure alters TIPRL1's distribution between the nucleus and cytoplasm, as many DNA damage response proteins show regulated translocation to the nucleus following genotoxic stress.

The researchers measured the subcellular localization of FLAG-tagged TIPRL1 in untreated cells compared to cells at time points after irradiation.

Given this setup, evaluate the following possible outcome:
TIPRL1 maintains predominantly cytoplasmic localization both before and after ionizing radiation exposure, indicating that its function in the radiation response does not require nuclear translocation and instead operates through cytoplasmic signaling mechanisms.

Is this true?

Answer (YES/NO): NO